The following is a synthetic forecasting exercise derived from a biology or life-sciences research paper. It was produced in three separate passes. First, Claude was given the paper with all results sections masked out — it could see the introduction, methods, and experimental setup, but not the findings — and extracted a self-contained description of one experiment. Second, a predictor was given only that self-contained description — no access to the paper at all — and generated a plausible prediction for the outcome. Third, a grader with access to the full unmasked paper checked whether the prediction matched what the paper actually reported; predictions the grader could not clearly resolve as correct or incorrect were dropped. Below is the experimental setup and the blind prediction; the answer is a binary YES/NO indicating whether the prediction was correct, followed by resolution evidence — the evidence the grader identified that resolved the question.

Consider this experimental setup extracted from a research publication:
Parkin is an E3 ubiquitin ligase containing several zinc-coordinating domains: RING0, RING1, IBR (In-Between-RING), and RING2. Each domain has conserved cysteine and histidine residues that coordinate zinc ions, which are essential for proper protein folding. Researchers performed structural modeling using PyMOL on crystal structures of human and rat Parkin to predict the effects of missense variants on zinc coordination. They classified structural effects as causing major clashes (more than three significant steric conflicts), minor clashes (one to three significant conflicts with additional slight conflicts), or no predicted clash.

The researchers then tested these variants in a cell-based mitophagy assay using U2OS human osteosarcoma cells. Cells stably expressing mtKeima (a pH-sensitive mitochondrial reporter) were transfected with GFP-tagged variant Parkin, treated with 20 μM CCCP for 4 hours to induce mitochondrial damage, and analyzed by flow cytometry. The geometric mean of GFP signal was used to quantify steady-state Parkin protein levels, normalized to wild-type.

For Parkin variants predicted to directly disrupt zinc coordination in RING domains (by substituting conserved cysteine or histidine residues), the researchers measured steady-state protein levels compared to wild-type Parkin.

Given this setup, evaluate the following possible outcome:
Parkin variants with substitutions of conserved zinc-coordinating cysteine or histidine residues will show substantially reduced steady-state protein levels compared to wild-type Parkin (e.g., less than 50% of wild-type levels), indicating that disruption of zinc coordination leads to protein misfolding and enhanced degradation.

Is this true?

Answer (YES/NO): YES